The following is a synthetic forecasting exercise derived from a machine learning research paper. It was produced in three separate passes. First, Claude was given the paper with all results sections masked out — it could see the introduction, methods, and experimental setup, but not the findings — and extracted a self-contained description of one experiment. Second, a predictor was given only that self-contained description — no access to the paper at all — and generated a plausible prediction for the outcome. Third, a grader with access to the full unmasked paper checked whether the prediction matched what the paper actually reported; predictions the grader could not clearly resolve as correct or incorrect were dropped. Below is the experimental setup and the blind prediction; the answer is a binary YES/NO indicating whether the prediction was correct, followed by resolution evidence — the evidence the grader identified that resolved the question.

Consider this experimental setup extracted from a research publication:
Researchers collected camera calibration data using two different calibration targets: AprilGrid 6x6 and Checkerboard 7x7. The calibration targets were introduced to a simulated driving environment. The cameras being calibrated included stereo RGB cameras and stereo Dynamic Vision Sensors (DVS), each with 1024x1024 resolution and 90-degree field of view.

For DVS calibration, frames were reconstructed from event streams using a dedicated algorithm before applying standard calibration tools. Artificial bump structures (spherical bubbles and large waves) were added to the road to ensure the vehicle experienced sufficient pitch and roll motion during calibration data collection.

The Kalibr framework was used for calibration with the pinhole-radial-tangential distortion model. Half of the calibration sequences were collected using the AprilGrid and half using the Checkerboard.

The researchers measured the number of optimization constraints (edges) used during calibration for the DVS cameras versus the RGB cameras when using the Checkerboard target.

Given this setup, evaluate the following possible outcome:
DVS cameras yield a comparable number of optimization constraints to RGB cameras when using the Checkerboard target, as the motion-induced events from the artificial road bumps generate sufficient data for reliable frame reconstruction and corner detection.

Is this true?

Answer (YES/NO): NO